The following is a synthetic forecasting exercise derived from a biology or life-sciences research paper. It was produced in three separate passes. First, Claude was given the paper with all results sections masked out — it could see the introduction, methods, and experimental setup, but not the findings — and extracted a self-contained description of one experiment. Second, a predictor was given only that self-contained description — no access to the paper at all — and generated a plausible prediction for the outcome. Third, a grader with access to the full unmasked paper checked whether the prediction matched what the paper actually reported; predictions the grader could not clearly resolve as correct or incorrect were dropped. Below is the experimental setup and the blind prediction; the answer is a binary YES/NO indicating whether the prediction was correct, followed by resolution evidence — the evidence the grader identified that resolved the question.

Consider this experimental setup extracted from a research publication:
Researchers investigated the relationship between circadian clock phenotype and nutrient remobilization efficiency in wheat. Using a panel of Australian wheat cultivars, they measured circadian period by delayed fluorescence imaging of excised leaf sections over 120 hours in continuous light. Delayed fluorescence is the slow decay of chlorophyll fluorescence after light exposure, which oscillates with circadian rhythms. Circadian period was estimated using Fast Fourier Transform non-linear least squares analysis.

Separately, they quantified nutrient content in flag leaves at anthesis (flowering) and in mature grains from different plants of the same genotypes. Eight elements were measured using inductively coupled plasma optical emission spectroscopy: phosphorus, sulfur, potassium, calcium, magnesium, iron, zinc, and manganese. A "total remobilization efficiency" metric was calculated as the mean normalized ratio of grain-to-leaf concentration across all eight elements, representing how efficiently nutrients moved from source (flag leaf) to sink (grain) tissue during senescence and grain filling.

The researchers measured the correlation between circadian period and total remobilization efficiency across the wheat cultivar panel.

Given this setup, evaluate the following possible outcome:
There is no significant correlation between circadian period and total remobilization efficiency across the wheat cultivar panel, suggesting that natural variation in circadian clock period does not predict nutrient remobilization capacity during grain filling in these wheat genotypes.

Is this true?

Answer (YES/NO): NO